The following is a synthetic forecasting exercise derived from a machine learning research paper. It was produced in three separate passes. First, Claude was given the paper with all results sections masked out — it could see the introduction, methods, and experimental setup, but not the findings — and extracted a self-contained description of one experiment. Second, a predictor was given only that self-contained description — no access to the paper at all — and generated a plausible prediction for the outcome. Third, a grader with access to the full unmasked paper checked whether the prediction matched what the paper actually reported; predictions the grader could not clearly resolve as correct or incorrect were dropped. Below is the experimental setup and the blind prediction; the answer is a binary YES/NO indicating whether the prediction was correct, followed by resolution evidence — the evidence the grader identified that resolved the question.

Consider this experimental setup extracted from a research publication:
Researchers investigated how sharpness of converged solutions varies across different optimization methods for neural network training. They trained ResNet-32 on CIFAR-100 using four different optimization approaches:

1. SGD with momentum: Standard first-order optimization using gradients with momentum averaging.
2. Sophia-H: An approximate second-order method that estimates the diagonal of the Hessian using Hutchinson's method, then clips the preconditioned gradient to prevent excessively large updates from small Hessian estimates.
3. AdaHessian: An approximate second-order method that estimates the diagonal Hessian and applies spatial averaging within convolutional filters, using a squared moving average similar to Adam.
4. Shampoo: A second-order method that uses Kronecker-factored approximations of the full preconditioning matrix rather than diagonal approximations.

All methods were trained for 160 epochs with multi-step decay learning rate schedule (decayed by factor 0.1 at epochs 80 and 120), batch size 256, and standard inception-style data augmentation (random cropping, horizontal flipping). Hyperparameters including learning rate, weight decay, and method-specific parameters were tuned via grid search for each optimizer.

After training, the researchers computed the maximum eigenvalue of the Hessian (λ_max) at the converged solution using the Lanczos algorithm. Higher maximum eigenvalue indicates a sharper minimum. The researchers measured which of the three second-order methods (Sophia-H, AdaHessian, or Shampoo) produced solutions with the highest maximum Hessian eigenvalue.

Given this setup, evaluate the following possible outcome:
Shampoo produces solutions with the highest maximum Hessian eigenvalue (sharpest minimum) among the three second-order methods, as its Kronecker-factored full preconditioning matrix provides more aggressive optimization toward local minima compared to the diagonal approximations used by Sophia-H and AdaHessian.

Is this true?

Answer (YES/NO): YES